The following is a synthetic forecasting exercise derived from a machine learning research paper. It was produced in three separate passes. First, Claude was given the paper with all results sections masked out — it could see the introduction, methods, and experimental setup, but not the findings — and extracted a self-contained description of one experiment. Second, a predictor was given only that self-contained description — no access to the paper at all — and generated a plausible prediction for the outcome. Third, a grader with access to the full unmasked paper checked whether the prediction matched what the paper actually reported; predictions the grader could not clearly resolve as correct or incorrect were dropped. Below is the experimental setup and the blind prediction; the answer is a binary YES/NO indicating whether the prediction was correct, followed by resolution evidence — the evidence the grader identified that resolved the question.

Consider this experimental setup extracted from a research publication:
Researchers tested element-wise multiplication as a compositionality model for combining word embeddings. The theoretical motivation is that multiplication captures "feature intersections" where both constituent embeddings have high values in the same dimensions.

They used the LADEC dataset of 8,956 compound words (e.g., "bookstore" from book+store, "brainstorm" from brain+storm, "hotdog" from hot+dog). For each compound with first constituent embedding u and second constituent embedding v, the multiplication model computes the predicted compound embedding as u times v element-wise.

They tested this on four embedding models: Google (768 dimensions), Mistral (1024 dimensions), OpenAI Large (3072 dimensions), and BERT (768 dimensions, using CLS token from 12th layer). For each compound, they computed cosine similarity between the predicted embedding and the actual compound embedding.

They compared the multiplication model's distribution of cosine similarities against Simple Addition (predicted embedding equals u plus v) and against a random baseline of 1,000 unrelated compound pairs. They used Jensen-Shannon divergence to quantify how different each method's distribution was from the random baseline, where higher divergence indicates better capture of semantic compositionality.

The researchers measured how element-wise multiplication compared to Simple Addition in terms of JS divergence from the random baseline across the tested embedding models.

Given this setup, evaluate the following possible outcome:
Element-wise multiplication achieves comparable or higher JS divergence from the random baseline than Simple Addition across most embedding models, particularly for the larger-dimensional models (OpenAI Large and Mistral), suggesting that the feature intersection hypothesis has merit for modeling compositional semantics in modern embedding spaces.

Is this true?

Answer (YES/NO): NO